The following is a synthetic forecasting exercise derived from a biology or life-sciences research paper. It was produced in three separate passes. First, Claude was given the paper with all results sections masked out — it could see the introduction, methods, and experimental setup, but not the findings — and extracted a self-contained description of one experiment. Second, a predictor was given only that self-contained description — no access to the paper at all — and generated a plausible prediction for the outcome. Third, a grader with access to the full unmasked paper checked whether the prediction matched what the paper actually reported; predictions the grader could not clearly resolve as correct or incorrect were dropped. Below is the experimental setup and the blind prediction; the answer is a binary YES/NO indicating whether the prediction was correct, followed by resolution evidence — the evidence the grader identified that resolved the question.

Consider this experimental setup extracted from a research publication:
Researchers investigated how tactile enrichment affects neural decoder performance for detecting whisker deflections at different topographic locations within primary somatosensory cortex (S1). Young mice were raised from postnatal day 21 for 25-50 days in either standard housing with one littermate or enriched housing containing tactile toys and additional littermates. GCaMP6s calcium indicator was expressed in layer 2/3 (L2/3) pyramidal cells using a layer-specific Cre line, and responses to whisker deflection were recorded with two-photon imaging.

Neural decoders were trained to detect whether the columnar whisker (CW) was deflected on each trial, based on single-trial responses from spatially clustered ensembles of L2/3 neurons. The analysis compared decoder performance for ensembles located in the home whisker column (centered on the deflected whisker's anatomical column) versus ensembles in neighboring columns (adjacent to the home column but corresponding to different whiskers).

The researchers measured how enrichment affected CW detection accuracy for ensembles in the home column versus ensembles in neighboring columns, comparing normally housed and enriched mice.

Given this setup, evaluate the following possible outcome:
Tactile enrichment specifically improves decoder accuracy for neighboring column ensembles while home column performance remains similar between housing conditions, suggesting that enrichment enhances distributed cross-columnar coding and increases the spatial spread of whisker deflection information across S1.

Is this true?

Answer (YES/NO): NO